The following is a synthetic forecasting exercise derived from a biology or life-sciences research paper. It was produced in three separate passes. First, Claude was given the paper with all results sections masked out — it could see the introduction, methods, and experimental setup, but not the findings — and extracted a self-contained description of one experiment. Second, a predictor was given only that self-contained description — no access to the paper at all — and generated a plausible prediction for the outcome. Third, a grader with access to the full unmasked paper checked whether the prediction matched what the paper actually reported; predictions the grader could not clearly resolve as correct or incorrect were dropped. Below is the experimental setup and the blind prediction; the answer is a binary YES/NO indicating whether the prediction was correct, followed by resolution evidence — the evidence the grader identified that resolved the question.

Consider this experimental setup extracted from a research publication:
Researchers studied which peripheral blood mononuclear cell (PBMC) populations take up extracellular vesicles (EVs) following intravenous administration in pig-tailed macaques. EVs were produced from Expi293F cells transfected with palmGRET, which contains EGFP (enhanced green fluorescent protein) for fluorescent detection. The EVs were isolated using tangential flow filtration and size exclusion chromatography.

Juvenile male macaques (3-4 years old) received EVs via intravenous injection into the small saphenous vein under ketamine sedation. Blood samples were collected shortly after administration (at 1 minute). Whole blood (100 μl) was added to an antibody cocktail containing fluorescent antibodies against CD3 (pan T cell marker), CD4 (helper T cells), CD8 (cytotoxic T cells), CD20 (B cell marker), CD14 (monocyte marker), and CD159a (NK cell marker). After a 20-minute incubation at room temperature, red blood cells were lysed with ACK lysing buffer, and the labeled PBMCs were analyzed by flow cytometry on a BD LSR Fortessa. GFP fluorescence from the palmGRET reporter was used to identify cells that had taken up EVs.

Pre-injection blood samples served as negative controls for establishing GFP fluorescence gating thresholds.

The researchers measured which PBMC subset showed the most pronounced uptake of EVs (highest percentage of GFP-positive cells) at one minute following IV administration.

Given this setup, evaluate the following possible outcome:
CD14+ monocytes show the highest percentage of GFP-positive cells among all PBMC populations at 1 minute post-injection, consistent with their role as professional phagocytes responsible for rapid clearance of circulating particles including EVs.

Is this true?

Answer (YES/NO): NO